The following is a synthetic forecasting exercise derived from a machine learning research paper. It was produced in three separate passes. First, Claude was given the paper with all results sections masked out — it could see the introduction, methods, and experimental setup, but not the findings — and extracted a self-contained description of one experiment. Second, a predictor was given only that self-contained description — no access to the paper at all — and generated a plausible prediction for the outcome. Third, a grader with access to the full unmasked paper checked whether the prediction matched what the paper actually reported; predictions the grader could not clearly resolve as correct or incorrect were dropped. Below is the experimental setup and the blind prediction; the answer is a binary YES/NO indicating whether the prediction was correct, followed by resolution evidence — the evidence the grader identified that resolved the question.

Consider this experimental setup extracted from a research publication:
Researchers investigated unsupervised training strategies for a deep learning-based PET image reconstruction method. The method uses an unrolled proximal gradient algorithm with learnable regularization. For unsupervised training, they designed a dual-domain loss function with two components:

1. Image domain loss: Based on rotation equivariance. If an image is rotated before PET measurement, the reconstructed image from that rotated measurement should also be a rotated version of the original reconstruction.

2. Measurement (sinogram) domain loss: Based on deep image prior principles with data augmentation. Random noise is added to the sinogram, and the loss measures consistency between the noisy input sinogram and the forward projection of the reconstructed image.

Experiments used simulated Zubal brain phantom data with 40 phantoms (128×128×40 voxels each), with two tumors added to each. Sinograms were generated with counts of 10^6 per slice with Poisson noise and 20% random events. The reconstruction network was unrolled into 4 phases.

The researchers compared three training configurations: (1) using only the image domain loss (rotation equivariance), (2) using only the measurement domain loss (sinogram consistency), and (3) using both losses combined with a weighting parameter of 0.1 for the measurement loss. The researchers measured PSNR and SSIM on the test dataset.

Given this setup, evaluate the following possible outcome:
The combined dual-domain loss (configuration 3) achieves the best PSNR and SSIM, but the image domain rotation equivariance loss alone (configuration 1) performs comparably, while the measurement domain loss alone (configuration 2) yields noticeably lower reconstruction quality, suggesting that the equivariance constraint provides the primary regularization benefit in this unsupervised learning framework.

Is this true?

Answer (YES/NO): NO